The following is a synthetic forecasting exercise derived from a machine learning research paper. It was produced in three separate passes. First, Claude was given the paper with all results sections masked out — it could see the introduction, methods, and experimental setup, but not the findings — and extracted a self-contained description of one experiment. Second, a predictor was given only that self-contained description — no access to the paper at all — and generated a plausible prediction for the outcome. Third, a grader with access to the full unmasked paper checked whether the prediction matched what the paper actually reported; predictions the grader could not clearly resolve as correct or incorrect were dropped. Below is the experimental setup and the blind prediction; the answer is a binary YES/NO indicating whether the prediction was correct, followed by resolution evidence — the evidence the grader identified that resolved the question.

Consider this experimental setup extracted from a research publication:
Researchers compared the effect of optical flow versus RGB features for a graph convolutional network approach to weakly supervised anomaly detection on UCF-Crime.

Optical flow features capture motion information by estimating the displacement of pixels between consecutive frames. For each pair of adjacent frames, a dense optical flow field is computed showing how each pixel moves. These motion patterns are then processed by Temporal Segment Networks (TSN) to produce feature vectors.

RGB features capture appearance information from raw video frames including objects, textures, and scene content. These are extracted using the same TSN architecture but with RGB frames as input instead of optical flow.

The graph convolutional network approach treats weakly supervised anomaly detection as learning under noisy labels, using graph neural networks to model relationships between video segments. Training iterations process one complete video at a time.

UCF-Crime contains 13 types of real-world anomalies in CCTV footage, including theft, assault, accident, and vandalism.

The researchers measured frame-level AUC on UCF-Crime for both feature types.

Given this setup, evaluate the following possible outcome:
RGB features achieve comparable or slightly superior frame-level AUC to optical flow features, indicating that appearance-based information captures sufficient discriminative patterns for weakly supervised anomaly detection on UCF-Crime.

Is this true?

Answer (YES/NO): NO